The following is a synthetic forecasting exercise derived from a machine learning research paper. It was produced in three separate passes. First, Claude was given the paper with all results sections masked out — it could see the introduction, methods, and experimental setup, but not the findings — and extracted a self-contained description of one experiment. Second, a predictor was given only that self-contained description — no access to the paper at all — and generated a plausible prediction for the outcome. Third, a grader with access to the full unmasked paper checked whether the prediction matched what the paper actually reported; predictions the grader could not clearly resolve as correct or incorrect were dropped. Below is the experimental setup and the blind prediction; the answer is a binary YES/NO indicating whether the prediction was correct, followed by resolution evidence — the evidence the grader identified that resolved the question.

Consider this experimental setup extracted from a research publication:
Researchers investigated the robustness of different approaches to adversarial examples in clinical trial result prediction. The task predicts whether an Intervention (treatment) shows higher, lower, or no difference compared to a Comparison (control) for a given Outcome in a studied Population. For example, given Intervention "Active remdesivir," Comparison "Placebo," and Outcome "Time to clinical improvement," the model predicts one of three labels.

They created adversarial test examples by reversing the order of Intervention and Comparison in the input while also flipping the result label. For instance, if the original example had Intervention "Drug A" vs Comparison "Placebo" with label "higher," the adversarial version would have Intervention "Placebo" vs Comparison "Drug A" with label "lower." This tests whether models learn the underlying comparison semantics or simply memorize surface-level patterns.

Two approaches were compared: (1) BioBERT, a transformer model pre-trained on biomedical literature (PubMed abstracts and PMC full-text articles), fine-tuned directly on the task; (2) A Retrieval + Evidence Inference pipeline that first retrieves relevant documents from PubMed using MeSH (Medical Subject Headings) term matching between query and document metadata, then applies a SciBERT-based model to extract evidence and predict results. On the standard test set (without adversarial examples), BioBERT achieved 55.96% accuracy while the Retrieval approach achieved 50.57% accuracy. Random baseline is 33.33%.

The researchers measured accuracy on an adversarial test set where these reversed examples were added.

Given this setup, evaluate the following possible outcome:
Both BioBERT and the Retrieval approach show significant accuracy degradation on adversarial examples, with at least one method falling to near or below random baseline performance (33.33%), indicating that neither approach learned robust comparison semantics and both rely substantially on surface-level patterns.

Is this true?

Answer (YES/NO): NO